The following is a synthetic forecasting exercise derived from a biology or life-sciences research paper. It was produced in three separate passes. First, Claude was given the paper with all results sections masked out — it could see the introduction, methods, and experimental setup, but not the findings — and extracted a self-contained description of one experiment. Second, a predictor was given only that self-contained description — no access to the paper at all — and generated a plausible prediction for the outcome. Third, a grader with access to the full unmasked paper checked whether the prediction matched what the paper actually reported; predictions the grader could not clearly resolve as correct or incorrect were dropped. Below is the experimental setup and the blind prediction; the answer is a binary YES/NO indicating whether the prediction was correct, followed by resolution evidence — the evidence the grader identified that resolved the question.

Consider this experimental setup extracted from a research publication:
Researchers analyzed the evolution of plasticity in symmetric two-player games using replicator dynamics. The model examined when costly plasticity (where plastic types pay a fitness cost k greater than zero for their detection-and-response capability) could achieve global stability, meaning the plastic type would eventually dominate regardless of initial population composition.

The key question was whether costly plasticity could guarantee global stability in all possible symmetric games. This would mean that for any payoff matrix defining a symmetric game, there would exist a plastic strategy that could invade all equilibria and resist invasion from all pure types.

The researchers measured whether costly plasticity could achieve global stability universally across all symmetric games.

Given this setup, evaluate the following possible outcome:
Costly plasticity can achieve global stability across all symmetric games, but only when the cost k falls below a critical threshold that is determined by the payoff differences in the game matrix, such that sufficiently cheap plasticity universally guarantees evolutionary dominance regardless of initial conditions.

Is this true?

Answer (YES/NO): NO